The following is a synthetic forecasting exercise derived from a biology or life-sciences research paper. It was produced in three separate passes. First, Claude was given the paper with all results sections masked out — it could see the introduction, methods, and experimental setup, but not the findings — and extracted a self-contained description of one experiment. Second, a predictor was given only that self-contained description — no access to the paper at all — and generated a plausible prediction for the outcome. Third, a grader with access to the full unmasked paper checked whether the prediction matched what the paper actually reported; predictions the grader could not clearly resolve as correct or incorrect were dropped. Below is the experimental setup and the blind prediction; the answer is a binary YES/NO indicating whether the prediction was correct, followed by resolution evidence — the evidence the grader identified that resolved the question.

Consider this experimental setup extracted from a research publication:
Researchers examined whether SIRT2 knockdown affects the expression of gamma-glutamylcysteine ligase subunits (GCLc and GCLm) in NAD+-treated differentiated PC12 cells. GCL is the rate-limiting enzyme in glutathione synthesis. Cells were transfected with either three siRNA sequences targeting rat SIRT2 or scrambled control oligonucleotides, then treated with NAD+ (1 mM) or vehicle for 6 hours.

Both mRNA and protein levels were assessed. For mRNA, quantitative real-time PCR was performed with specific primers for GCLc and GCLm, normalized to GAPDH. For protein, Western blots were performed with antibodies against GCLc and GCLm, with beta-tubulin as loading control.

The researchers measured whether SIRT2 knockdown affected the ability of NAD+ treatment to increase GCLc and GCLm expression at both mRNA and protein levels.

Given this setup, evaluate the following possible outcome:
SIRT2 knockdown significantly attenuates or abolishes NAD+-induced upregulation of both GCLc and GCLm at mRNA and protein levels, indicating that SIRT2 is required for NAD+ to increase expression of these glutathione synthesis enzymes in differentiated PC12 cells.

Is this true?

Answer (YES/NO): YES